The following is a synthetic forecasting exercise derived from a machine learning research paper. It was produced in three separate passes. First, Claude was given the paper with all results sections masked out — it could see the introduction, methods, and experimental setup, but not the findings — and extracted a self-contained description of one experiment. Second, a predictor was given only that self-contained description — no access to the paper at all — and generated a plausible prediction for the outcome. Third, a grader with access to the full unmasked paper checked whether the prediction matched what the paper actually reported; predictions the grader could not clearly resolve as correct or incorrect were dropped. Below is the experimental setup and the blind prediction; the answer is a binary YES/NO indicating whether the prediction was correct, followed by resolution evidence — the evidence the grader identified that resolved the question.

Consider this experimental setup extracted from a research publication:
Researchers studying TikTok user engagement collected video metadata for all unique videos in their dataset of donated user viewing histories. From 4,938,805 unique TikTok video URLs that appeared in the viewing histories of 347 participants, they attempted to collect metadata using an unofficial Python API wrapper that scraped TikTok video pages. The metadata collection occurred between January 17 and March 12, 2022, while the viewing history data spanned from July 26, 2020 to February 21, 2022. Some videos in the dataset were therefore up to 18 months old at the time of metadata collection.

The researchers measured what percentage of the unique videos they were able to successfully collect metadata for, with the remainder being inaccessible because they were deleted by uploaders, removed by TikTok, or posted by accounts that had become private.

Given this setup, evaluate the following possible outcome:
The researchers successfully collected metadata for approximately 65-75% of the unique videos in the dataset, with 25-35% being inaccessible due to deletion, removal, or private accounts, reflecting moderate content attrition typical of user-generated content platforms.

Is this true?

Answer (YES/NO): NO